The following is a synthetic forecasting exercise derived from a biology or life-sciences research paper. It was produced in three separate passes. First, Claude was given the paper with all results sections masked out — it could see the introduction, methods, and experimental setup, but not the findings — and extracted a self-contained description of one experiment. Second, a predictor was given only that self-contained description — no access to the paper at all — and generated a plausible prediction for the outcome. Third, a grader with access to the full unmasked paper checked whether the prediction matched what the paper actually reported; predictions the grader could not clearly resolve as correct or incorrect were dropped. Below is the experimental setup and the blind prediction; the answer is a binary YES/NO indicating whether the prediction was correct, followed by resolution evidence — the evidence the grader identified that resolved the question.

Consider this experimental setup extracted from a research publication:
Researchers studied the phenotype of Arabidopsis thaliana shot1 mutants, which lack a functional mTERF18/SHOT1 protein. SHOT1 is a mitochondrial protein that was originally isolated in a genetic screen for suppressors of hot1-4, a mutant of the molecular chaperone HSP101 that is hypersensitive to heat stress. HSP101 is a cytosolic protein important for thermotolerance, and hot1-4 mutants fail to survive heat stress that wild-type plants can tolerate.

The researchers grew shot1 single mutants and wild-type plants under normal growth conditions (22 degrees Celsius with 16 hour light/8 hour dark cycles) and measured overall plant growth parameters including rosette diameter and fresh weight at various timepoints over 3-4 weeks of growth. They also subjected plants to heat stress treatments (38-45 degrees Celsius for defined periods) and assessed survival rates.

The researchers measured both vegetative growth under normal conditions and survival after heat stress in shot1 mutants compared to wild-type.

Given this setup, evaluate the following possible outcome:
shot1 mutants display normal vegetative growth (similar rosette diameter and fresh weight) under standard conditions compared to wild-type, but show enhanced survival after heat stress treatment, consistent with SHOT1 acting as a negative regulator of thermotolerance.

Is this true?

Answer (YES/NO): NO